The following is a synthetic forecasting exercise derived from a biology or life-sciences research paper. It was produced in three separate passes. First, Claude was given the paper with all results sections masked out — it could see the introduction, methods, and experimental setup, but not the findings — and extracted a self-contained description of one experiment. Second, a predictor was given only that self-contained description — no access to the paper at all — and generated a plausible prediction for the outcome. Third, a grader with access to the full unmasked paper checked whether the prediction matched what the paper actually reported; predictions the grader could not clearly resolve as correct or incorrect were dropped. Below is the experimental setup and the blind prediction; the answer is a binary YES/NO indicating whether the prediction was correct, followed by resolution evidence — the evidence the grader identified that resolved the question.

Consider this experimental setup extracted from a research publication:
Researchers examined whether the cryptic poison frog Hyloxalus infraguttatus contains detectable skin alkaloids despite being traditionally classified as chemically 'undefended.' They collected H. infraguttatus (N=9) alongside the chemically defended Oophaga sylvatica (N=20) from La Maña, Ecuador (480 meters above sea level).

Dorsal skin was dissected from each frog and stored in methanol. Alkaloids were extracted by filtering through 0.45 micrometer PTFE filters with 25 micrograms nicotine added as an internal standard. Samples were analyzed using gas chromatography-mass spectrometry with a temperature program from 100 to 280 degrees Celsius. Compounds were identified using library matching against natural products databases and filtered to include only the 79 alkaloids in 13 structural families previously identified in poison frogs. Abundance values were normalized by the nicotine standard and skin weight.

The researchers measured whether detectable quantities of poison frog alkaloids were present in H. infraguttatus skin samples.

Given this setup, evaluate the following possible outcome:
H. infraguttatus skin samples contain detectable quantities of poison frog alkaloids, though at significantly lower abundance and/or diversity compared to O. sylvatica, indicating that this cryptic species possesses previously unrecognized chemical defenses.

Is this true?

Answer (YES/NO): YES